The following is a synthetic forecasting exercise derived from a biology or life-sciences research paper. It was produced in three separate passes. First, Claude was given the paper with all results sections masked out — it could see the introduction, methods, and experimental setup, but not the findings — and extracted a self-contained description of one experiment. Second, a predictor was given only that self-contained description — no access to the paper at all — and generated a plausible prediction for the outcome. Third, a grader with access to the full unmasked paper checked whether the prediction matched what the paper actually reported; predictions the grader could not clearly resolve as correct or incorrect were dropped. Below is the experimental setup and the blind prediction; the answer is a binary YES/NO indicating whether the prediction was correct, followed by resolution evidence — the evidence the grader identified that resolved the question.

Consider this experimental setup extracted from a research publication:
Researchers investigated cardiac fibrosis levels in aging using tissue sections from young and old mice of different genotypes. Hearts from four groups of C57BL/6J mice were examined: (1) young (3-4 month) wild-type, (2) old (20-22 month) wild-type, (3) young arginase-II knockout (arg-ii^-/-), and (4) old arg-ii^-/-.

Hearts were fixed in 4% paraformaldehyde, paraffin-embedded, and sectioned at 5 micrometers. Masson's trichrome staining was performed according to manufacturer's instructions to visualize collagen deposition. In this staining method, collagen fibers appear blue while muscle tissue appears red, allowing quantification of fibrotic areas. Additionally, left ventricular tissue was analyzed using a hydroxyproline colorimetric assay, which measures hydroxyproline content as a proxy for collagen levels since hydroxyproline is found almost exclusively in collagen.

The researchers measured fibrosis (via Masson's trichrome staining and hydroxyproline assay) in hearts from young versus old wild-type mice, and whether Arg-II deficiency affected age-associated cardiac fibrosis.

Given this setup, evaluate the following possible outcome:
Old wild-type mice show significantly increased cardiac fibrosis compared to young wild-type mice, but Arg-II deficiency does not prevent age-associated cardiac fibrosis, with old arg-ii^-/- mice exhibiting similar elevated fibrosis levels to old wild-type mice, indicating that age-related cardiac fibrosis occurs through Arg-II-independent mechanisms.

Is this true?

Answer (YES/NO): NO